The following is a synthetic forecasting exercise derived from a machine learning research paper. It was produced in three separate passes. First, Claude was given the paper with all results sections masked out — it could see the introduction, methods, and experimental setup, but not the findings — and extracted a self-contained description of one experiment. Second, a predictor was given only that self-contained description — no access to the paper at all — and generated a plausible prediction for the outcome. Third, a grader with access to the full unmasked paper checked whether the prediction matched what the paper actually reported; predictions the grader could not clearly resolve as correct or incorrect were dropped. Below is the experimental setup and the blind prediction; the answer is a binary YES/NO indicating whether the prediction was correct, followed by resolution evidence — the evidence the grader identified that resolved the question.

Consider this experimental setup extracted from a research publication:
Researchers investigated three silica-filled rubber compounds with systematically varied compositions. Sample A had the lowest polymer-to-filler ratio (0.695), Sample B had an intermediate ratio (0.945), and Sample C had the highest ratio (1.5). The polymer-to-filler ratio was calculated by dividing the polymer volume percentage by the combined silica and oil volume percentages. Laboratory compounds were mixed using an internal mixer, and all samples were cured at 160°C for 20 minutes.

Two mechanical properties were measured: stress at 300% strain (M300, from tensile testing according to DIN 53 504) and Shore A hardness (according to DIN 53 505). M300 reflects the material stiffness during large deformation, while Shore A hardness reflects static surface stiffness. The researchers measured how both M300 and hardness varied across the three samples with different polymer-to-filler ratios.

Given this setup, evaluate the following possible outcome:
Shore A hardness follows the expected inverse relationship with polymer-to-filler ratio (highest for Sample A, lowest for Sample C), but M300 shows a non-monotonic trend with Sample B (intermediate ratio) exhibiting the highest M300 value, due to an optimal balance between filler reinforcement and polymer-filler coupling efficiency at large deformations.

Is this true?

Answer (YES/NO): NO